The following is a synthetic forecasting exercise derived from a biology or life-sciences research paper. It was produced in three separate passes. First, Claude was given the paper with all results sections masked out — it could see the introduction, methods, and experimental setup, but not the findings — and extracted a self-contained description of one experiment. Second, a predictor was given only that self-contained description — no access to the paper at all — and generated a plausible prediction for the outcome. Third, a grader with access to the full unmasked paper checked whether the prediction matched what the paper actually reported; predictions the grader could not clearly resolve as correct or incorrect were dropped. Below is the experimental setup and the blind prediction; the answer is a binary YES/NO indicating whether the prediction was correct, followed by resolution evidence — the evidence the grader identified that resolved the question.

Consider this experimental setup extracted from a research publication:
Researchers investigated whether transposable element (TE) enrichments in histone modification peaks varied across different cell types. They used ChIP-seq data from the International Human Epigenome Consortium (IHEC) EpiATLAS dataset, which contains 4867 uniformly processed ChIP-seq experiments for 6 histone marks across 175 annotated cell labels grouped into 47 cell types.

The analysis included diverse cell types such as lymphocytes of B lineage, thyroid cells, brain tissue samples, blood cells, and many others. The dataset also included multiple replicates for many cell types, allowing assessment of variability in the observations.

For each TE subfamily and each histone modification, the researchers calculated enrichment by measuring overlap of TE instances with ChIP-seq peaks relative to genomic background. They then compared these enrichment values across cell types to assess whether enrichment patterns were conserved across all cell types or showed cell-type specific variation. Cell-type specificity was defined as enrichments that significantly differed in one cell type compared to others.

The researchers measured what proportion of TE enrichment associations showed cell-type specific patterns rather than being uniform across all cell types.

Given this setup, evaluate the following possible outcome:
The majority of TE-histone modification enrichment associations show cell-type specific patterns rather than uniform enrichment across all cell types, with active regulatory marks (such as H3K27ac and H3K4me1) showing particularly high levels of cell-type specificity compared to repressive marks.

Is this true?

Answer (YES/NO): NO